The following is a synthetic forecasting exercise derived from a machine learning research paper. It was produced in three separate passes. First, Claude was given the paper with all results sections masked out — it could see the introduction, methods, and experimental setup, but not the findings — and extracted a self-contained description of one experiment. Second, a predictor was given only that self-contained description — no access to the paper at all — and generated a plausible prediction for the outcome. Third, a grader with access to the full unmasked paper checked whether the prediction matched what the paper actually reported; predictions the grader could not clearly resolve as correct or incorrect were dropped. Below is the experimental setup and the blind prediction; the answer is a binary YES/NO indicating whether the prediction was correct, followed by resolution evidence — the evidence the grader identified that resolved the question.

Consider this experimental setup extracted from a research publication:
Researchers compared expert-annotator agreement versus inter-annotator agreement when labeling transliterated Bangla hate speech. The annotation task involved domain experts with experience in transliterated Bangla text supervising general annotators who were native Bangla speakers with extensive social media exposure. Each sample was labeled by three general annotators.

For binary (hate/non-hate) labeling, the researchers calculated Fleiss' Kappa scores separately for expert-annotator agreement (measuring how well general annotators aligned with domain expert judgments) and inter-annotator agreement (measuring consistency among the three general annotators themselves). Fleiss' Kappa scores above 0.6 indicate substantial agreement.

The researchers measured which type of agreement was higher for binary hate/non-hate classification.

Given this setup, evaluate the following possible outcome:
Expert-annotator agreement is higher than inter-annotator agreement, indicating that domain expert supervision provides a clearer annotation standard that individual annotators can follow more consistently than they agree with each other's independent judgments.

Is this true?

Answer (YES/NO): YES